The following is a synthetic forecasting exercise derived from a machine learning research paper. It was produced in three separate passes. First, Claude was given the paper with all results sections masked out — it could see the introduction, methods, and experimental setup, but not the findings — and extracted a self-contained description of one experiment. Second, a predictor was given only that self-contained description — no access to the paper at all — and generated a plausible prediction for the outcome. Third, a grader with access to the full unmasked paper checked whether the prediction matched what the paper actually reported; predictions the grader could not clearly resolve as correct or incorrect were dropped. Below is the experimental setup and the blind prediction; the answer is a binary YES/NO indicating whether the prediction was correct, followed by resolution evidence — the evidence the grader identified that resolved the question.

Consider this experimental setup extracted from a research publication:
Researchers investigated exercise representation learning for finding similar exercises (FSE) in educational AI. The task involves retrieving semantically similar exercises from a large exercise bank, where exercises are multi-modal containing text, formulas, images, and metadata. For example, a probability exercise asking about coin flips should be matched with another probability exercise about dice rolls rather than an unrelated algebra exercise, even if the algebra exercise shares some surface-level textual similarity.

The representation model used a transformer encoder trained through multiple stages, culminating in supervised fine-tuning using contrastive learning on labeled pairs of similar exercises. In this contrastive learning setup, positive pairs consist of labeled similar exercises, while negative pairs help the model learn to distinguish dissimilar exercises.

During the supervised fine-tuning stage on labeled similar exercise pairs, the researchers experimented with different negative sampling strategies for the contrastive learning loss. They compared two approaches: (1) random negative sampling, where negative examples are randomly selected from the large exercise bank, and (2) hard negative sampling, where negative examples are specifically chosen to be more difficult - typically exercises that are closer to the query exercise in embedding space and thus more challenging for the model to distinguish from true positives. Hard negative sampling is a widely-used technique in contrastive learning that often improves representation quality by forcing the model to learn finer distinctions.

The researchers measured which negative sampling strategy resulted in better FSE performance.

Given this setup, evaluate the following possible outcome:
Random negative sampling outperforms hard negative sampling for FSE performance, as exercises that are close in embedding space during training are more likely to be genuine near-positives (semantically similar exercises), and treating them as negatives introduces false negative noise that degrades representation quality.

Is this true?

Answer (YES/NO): NO